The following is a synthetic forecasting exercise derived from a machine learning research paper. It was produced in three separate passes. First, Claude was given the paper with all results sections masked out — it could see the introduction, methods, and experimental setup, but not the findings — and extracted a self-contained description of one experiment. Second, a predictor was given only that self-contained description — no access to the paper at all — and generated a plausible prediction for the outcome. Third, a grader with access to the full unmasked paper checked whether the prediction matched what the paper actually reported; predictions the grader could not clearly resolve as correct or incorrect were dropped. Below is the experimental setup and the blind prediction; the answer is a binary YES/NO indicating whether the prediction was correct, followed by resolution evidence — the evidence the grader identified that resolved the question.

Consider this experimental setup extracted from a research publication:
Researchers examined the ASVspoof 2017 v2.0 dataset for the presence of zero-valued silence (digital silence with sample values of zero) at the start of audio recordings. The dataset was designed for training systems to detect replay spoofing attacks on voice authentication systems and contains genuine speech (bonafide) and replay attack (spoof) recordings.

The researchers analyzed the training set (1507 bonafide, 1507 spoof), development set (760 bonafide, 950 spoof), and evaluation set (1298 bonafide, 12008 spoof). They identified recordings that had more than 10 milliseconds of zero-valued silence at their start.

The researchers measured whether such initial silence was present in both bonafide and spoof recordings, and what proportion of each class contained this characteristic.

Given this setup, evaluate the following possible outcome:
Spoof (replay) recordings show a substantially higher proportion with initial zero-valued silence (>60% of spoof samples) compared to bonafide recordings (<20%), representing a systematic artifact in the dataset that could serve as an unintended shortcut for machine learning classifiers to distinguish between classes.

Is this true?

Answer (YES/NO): NO